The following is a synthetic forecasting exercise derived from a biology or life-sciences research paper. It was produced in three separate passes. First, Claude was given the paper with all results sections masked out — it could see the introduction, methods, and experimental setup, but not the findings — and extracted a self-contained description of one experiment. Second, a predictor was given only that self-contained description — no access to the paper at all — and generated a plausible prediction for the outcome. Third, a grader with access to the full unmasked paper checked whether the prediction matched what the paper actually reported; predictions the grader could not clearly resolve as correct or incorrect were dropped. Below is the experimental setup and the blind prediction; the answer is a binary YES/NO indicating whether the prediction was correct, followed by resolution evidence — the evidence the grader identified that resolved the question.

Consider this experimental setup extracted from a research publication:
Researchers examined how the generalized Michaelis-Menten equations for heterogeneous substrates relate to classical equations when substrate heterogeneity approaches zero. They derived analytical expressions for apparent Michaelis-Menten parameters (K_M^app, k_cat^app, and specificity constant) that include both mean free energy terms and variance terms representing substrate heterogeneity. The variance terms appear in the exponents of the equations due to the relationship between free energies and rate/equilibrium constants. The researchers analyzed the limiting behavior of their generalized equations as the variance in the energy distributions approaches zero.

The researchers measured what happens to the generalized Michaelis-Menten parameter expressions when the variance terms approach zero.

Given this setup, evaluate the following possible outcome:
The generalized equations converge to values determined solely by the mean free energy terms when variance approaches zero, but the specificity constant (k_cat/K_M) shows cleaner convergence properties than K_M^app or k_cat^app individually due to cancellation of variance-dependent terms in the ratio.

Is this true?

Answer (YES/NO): NO